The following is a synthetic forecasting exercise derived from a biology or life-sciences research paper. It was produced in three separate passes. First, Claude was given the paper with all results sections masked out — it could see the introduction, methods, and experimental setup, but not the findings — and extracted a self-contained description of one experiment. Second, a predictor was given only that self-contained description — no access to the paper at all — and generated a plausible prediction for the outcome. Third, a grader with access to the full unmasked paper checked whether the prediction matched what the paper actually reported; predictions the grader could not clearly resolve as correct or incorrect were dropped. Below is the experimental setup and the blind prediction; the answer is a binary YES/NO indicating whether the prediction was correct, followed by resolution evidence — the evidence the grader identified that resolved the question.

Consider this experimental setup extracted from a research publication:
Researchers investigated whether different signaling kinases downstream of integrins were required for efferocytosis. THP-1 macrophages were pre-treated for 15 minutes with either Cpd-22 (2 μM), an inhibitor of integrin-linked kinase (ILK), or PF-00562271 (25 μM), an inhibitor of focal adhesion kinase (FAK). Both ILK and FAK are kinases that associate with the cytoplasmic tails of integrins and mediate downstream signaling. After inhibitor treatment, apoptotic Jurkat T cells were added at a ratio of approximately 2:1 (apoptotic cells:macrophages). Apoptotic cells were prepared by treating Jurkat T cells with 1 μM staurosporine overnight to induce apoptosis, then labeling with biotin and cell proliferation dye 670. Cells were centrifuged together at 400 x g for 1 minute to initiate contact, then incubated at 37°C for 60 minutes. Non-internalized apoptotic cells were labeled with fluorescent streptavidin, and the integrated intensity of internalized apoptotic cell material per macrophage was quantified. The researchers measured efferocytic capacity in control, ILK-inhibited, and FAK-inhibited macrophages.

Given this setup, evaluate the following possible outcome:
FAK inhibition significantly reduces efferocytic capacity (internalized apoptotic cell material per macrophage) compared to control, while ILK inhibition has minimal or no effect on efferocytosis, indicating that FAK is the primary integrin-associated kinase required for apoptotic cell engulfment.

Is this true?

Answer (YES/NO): NO